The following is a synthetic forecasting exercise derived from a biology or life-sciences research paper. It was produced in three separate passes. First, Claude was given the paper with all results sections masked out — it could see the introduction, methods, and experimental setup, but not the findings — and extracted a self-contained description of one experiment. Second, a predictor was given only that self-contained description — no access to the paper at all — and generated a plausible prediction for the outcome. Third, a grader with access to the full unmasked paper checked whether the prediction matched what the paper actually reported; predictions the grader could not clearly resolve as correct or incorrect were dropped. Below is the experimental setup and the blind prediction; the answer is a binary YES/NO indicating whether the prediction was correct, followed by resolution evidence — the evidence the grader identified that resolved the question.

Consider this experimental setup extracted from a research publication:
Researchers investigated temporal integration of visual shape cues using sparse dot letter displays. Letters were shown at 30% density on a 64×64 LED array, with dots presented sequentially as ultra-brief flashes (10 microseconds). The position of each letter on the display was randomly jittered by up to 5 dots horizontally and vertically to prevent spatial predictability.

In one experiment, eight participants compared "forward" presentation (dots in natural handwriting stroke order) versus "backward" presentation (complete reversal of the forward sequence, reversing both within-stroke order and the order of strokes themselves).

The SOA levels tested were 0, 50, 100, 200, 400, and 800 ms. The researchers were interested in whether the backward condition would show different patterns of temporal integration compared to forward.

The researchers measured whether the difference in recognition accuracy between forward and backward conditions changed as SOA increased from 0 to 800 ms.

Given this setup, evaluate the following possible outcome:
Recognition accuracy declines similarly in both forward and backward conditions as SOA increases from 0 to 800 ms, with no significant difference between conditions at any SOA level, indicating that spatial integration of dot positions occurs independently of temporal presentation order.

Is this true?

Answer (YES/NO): NO